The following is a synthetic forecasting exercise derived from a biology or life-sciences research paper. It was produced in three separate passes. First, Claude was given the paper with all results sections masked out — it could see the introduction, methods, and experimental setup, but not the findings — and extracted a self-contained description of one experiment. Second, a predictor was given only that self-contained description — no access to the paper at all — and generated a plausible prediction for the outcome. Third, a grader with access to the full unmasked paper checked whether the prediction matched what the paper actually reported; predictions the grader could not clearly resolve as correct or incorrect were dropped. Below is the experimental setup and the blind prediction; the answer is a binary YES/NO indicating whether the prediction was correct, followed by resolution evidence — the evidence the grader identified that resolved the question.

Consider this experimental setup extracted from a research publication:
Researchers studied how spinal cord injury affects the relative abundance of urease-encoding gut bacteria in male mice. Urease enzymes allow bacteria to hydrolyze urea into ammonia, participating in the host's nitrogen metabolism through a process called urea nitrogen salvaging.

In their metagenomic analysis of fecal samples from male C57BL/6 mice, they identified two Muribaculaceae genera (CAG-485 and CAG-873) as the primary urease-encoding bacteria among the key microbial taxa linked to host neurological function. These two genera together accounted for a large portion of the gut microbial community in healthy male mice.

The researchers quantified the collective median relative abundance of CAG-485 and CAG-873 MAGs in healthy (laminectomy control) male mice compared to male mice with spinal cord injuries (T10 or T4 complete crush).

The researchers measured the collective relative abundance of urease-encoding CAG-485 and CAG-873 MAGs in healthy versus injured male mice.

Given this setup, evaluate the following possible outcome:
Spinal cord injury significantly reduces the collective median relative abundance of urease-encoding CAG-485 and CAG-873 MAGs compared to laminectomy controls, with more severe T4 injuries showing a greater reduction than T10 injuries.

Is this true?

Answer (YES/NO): NO